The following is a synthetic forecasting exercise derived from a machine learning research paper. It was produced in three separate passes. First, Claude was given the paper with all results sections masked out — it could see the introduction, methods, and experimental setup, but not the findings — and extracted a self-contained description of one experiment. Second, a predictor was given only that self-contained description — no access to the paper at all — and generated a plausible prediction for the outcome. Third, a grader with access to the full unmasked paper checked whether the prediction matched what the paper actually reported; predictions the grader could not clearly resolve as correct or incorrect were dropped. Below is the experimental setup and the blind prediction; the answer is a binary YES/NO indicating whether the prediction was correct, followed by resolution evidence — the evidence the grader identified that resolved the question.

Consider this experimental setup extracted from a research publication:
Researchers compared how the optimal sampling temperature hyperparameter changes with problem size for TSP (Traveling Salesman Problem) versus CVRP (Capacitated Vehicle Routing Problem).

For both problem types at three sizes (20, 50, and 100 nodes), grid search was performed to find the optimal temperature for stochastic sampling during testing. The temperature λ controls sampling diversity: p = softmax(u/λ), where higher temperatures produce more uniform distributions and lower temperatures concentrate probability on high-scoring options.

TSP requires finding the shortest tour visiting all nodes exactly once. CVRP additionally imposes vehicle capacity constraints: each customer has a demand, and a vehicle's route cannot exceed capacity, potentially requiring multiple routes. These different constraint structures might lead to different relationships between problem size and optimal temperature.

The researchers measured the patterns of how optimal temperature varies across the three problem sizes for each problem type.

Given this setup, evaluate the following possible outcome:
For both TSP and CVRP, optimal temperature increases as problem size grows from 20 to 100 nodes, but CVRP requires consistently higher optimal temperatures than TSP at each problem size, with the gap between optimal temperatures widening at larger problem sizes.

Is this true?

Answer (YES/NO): NO